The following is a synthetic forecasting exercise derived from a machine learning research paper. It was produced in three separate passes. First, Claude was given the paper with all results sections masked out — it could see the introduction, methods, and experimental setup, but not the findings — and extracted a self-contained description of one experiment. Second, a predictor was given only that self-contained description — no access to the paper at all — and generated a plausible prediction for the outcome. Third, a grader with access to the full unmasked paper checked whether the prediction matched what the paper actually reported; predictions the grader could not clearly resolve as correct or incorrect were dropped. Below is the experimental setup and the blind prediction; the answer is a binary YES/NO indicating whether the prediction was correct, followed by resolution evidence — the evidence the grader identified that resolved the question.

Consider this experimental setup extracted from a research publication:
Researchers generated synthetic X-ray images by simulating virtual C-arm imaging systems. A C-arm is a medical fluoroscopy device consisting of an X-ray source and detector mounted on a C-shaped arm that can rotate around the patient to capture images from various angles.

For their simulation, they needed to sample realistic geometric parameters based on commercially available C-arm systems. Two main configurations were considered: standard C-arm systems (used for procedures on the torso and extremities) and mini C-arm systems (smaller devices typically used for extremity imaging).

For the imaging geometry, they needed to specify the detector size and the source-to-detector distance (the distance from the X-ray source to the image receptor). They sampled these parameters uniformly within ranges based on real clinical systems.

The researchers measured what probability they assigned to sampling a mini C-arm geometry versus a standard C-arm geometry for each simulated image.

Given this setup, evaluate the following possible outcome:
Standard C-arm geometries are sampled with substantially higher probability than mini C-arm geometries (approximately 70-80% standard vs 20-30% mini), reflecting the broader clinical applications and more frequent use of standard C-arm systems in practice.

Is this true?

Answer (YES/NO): NO